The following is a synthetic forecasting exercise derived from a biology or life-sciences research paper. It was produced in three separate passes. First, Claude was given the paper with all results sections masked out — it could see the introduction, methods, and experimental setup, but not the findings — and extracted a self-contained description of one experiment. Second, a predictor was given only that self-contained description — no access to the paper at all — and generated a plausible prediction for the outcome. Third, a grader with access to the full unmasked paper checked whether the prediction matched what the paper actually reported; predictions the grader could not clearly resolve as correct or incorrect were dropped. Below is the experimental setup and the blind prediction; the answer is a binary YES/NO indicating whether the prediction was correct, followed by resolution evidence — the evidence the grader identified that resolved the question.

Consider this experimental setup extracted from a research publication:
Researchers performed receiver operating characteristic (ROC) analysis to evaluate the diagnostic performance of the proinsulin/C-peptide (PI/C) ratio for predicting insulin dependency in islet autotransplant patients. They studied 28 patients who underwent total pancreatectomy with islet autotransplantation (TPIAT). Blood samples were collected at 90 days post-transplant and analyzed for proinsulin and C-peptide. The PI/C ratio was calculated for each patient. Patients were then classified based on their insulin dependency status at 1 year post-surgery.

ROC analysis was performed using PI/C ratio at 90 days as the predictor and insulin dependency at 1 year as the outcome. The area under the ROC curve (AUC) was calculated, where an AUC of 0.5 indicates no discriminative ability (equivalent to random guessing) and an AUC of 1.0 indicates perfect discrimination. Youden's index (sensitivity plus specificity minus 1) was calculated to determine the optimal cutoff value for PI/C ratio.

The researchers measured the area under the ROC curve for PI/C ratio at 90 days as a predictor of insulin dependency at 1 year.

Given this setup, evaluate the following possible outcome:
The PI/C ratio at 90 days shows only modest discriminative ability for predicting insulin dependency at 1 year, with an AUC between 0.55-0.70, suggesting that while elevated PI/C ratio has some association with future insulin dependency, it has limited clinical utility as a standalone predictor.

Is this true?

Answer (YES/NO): NO